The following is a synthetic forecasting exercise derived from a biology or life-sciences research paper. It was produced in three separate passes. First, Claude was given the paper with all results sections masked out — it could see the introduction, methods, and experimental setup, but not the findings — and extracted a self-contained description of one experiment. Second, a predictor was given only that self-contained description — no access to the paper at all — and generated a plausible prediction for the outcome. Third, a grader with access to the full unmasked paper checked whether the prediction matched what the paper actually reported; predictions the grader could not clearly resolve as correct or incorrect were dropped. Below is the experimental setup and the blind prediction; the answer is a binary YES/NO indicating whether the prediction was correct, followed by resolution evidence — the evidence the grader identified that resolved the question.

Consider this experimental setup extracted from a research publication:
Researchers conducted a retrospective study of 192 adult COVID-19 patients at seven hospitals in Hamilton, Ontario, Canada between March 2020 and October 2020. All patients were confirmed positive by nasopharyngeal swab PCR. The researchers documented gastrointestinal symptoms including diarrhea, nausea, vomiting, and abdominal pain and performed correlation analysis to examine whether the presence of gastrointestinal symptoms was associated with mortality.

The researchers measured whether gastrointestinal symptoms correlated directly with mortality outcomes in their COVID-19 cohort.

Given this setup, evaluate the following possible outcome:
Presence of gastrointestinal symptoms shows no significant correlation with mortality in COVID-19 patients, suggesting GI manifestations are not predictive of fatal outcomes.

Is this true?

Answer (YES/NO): YES